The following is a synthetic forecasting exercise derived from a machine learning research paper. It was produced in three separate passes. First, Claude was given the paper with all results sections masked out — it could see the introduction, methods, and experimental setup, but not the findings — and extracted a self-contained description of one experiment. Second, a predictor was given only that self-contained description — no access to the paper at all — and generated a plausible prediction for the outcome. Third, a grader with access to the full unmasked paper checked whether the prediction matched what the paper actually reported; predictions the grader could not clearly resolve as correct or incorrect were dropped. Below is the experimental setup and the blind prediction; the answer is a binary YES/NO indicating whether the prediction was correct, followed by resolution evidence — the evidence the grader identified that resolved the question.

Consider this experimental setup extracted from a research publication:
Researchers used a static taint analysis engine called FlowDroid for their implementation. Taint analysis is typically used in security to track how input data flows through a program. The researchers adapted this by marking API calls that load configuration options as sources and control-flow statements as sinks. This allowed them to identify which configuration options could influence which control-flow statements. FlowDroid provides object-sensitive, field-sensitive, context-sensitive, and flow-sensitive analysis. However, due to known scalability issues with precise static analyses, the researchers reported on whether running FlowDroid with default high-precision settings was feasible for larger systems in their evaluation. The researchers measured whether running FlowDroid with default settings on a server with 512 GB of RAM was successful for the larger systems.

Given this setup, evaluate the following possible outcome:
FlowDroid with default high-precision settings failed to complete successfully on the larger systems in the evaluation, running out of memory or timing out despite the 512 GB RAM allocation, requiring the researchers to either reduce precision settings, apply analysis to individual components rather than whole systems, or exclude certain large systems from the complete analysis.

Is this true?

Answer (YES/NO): YES